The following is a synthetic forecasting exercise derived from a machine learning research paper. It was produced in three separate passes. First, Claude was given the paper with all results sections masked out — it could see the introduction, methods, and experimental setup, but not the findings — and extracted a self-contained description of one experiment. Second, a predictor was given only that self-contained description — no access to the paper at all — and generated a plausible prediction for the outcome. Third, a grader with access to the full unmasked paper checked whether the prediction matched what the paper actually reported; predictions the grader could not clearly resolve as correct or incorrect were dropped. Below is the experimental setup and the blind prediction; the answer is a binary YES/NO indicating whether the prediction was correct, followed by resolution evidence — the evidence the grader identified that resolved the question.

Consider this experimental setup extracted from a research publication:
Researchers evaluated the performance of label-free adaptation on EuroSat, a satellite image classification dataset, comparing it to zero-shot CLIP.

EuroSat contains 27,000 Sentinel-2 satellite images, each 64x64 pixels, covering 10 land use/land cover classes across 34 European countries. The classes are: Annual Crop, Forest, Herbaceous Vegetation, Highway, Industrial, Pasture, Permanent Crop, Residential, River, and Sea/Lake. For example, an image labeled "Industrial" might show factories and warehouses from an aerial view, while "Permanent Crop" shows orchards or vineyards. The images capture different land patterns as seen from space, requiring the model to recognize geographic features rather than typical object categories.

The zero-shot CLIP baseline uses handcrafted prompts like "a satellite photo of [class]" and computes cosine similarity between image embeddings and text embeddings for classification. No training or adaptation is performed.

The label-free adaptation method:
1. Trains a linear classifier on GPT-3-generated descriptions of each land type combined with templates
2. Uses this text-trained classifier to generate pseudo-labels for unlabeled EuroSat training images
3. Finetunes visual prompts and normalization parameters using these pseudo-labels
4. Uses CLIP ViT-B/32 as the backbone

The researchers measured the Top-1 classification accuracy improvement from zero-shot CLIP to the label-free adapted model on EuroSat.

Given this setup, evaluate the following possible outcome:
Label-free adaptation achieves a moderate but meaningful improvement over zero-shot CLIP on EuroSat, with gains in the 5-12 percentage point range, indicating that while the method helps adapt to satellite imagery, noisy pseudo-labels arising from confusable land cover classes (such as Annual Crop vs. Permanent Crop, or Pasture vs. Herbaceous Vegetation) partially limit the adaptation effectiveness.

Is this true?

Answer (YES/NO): NO